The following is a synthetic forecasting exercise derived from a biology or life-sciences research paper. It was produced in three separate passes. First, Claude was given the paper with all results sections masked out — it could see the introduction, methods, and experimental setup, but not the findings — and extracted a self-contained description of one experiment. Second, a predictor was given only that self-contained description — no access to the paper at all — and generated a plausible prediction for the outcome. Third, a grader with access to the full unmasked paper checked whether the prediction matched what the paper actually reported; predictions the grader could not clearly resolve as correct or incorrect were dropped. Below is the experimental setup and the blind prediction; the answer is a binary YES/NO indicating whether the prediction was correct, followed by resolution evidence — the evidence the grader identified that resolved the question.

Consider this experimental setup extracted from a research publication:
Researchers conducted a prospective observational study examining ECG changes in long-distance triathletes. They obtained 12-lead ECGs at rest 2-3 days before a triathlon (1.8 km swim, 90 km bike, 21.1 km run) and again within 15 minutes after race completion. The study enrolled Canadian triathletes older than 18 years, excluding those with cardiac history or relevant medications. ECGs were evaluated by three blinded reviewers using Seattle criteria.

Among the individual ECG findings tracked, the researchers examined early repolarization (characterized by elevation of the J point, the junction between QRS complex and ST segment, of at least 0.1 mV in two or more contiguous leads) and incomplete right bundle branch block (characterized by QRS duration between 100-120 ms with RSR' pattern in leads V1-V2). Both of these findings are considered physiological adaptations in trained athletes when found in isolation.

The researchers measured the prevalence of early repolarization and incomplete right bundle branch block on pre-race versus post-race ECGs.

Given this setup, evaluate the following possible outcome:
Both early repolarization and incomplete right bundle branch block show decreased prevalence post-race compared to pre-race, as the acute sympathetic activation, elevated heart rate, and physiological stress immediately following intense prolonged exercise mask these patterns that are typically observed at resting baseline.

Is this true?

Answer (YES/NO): NO